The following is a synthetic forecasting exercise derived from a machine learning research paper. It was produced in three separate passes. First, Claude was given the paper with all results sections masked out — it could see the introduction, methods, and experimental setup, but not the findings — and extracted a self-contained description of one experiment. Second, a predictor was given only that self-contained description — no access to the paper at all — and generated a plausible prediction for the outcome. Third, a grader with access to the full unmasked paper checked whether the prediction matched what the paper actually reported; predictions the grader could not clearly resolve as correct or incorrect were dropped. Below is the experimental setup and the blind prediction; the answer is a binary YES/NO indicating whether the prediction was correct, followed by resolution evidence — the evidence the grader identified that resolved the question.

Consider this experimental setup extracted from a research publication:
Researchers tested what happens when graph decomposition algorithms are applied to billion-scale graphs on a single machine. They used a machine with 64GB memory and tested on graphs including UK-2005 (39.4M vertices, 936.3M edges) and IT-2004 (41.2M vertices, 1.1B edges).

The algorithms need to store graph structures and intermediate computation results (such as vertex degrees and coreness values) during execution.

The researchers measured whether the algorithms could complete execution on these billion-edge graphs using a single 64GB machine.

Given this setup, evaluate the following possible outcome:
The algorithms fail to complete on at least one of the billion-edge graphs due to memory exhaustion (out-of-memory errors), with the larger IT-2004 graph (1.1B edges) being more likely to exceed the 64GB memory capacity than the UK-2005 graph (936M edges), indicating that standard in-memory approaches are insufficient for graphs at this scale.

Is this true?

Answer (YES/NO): YES